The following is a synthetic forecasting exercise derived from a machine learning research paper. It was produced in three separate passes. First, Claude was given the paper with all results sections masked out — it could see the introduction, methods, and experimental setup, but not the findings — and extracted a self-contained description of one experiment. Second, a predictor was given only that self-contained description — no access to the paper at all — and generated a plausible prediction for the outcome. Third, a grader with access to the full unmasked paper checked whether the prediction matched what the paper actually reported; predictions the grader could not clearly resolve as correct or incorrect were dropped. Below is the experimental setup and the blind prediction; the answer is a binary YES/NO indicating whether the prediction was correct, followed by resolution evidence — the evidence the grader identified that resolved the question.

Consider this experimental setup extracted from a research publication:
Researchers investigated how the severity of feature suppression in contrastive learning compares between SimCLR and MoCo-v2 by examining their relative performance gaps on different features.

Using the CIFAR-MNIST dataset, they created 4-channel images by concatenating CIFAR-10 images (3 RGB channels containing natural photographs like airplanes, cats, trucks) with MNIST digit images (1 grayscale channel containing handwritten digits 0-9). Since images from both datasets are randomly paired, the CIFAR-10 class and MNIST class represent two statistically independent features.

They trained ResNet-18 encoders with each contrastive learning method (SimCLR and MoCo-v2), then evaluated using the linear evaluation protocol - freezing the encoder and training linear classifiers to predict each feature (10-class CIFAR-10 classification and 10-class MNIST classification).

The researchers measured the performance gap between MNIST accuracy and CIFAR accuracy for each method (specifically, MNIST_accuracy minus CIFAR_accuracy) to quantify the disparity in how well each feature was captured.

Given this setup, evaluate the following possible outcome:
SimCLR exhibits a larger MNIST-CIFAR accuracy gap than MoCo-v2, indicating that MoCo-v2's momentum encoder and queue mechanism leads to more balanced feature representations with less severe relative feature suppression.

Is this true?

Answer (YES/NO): YES